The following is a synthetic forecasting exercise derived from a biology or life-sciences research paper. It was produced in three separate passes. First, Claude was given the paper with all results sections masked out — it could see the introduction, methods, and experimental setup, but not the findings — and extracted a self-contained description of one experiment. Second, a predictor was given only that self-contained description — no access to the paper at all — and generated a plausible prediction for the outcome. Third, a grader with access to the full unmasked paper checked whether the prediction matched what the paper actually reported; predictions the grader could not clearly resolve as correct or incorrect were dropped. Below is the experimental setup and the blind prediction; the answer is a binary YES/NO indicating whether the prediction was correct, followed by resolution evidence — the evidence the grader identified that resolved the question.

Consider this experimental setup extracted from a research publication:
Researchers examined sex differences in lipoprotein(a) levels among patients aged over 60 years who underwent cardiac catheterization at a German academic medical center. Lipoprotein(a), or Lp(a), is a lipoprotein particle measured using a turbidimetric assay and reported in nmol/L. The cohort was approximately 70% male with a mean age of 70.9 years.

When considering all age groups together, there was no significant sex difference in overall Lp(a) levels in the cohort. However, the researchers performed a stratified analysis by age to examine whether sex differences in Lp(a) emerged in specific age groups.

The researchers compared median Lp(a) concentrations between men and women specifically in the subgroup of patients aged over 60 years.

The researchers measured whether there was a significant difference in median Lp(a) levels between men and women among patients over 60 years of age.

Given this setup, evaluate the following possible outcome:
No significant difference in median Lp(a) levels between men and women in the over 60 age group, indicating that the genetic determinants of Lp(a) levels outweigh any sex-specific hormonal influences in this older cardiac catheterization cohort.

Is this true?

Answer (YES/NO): NO